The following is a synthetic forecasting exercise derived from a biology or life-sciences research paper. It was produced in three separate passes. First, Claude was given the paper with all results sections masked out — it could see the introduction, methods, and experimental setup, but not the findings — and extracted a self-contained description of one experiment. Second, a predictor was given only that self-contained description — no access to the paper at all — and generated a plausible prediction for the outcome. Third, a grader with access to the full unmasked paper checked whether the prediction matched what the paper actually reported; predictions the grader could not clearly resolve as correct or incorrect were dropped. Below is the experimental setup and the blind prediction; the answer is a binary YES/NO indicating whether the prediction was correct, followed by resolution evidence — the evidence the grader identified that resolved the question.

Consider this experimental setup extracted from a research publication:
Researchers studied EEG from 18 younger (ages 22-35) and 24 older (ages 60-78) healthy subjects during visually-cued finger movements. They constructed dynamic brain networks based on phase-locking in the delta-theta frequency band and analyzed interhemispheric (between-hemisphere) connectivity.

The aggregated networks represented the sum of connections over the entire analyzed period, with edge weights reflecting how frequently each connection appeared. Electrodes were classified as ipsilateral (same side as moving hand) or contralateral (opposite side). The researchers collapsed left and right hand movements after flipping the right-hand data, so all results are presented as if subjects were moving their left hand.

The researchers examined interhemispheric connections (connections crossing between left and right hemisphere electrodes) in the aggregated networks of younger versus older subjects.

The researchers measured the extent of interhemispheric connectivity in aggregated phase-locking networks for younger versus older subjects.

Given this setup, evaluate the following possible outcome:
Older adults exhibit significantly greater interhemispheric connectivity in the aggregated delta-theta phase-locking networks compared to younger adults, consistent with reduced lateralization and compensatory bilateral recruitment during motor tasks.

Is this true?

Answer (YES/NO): YES